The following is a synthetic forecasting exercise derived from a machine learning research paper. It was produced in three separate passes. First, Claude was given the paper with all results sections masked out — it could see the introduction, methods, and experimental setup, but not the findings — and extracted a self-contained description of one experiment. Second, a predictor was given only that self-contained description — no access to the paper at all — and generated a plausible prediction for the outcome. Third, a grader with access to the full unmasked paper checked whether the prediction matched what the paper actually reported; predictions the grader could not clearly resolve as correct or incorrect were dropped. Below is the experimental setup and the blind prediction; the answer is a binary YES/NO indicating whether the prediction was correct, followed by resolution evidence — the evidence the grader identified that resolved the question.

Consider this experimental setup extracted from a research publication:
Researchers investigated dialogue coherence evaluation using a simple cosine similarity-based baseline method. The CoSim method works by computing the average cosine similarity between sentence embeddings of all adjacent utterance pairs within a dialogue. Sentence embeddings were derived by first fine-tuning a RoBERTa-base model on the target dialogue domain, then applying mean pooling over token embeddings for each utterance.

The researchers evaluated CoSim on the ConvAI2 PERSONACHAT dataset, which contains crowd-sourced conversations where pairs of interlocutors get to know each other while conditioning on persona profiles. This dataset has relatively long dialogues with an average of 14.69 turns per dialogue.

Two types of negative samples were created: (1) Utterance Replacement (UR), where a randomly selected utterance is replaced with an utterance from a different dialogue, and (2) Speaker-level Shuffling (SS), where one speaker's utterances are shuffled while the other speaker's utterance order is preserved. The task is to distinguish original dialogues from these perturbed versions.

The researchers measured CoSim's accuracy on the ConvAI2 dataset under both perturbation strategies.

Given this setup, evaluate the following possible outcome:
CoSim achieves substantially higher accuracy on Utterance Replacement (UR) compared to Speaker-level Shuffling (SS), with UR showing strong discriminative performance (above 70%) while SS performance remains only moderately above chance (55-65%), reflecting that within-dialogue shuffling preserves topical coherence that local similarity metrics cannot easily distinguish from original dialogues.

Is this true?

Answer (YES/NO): NO